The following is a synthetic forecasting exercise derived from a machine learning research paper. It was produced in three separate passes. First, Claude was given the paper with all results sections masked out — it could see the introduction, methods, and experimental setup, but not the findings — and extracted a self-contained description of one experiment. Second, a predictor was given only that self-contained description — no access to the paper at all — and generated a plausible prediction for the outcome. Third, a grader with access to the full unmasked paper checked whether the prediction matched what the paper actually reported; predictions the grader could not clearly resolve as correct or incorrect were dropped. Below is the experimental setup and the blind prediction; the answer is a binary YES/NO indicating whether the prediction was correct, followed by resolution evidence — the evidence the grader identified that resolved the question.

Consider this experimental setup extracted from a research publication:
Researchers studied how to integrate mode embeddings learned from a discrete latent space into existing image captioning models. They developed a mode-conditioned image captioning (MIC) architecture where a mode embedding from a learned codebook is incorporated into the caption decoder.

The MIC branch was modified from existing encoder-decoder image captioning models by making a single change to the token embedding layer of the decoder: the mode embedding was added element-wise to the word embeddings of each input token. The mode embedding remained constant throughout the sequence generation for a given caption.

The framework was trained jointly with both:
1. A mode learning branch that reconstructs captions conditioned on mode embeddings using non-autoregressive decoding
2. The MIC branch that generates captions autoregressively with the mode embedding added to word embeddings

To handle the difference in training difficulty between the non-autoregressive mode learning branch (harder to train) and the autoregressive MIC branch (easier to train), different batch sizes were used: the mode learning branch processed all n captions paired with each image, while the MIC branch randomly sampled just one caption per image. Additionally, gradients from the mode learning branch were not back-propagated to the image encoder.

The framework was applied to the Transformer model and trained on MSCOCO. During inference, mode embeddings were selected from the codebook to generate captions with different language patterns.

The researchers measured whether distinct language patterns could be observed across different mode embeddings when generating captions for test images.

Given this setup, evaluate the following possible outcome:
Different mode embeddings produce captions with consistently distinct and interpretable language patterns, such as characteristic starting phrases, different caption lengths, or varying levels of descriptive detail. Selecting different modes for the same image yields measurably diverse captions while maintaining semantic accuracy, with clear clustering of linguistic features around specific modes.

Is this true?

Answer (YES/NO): YES